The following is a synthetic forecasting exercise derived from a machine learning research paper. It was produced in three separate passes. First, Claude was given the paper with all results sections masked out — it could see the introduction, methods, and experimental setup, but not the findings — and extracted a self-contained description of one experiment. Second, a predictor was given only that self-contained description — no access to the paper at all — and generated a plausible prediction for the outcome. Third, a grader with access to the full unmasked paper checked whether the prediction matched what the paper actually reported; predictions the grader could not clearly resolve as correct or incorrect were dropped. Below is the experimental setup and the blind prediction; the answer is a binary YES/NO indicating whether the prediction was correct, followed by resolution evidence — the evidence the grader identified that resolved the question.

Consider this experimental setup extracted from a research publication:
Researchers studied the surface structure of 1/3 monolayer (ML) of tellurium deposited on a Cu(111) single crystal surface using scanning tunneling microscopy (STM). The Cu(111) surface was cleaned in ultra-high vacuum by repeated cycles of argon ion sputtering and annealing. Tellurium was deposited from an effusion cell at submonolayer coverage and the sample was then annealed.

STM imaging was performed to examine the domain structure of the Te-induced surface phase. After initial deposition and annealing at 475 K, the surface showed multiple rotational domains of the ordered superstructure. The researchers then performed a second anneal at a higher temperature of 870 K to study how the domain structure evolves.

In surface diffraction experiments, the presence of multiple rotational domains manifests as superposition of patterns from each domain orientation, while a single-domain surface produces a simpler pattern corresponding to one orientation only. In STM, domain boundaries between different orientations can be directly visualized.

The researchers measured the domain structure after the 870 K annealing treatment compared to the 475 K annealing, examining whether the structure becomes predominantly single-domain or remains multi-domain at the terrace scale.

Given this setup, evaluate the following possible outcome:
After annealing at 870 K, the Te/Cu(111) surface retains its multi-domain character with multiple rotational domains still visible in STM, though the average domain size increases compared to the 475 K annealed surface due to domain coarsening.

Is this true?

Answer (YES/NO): NO